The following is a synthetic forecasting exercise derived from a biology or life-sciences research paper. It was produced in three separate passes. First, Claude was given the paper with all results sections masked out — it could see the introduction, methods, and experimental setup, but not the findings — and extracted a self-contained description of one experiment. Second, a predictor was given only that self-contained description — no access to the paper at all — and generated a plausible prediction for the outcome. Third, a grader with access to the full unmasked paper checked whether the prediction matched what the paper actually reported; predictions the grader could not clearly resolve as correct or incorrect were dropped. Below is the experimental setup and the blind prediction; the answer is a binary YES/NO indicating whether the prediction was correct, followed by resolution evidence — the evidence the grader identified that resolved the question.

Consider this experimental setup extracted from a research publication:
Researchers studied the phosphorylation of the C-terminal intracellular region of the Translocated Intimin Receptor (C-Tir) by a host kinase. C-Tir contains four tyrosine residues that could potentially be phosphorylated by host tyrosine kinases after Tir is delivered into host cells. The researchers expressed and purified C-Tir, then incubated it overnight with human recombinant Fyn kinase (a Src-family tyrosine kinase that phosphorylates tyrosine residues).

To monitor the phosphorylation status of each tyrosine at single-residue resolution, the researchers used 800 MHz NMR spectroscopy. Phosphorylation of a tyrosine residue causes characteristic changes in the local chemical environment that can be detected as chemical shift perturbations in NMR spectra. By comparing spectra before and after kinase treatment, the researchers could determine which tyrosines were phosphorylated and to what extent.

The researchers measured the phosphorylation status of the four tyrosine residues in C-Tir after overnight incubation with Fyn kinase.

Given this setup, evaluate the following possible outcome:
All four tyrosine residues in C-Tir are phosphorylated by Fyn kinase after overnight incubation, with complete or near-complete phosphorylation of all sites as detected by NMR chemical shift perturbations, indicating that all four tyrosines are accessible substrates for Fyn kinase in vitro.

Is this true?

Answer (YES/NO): YES